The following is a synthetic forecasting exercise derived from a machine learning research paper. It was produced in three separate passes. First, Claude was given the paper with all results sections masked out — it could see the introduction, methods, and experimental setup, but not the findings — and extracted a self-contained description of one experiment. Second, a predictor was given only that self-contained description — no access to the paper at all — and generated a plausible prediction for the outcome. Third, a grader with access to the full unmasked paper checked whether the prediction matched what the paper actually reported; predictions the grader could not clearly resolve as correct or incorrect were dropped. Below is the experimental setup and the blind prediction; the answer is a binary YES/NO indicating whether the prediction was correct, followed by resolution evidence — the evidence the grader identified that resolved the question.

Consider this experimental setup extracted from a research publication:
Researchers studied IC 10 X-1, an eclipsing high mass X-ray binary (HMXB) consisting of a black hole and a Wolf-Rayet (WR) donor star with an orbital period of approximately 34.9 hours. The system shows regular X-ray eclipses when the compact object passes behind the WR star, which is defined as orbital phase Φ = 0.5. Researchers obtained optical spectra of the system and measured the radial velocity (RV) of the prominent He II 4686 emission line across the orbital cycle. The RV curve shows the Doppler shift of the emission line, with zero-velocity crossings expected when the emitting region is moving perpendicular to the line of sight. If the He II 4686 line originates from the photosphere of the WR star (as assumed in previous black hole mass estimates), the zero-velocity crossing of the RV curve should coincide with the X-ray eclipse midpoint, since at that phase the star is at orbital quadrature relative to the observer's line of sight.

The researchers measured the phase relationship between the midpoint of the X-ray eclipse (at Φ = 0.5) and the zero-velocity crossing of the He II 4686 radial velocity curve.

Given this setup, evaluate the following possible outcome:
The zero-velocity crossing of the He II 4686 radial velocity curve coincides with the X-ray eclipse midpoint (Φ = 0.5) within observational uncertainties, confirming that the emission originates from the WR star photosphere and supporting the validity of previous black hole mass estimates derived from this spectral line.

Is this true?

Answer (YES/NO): NO